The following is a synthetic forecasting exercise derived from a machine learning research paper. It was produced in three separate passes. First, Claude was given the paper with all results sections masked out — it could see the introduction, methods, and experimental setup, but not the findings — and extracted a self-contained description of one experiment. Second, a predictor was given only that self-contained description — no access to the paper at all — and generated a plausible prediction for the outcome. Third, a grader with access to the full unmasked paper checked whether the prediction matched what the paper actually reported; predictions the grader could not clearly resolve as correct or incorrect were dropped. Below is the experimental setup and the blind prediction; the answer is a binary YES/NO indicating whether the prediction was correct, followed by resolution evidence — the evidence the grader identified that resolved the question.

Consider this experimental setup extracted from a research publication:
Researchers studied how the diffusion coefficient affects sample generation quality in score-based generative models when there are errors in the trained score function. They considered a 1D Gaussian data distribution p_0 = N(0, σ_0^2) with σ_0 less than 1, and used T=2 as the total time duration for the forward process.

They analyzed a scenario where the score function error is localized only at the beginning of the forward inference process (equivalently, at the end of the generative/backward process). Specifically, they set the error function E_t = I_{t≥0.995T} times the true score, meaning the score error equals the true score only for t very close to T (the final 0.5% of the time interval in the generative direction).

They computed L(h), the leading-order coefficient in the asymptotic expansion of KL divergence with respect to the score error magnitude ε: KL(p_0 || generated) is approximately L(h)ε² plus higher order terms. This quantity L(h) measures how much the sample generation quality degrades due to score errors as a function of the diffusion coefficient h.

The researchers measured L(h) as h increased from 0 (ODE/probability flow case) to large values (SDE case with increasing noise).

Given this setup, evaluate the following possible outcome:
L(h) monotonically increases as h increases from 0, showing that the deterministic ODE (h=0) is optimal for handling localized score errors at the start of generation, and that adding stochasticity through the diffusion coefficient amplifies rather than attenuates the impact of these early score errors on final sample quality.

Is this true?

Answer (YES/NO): YES